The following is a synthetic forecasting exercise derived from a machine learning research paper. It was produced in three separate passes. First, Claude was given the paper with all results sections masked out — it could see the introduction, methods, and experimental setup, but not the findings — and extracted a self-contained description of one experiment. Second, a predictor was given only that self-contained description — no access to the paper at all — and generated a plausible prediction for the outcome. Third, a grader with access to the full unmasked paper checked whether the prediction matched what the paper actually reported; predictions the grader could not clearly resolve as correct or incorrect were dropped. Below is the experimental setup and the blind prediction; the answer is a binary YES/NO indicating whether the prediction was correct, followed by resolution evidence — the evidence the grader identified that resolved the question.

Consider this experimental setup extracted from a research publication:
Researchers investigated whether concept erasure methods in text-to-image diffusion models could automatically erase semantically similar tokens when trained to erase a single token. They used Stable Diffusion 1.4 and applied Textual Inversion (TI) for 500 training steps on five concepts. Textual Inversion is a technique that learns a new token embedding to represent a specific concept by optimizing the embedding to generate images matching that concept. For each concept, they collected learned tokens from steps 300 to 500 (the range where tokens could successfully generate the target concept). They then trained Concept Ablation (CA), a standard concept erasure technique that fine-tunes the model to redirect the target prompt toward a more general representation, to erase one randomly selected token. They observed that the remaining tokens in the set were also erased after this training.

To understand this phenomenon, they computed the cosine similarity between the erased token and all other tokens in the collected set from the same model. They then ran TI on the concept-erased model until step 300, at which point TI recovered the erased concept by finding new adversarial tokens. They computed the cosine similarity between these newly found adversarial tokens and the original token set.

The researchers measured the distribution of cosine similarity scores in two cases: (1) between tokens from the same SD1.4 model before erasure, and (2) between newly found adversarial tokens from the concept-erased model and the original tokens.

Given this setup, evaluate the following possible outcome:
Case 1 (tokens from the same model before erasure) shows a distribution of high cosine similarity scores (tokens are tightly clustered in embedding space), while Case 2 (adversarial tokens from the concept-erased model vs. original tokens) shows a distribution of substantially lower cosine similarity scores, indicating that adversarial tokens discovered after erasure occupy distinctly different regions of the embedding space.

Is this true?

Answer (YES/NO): YES